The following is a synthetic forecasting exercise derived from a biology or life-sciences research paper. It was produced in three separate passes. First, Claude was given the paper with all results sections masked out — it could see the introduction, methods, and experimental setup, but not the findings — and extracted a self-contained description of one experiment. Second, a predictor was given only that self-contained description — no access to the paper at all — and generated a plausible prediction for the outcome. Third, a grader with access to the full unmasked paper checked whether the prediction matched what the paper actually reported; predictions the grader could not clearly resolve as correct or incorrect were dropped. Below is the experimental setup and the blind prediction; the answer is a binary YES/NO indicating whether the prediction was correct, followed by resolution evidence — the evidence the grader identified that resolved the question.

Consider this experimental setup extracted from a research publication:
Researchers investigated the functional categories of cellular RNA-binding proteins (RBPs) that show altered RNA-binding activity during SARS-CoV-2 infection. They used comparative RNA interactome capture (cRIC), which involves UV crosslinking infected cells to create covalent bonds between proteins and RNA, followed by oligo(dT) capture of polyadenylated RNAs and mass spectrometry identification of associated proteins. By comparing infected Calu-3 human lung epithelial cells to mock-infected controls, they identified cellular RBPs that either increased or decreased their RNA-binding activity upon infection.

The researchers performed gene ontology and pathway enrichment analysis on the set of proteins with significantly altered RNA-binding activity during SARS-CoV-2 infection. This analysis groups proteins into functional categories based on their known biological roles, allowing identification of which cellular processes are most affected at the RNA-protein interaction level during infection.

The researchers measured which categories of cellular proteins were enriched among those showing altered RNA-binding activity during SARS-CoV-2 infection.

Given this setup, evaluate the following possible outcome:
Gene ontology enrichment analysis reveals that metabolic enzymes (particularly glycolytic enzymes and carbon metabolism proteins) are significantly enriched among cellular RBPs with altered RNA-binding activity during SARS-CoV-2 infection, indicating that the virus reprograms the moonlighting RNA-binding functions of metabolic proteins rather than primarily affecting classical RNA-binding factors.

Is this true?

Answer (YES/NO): NO